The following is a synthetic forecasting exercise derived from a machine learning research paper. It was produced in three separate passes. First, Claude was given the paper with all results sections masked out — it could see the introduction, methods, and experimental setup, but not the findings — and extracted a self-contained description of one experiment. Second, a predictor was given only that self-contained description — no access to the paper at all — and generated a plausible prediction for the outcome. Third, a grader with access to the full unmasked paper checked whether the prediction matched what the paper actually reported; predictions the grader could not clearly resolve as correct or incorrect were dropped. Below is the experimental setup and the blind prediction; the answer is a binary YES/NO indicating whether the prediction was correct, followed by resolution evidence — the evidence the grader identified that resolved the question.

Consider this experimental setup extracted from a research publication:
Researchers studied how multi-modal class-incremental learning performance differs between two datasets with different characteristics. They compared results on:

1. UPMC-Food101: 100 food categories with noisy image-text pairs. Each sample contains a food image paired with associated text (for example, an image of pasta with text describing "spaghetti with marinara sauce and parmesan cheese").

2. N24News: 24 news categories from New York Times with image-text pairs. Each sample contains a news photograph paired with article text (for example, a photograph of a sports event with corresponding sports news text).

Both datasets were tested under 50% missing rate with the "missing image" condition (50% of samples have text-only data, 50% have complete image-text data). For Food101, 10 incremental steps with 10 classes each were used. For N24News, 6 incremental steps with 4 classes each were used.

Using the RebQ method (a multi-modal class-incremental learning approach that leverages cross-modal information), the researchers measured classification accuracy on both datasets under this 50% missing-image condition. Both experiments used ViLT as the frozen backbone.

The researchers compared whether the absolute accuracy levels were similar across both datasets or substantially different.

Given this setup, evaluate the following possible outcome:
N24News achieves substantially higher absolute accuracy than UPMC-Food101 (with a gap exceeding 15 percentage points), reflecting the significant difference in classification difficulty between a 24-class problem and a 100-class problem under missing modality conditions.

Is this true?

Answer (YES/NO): NO